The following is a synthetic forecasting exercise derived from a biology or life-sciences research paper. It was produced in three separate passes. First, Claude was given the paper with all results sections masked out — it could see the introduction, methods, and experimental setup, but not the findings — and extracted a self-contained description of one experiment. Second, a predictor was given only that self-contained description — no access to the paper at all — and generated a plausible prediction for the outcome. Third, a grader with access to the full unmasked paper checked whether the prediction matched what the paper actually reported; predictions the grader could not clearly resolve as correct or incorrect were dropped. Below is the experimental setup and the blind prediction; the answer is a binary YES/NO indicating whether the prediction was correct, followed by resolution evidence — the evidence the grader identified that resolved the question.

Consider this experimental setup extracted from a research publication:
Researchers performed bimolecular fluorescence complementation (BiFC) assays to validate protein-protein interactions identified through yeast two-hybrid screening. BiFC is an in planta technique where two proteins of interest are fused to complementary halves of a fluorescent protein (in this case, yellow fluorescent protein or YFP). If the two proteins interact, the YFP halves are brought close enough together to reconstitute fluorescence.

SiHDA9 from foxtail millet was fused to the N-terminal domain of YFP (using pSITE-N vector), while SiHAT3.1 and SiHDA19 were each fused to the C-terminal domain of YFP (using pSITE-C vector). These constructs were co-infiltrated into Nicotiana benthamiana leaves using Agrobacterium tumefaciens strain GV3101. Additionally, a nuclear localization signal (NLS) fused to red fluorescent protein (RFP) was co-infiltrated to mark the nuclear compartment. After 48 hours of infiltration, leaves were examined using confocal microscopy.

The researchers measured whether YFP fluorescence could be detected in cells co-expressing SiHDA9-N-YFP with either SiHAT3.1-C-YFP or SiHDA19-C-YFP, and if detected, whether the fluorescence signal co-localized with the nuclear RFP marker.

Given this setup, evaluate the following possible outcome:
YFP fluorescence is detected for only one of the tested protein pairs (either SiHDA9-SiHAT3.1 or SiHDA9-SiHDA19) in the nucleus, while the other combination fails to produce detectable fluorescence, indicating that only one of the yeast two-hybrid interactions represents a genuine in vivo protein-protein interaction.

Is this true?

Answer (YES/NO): NO